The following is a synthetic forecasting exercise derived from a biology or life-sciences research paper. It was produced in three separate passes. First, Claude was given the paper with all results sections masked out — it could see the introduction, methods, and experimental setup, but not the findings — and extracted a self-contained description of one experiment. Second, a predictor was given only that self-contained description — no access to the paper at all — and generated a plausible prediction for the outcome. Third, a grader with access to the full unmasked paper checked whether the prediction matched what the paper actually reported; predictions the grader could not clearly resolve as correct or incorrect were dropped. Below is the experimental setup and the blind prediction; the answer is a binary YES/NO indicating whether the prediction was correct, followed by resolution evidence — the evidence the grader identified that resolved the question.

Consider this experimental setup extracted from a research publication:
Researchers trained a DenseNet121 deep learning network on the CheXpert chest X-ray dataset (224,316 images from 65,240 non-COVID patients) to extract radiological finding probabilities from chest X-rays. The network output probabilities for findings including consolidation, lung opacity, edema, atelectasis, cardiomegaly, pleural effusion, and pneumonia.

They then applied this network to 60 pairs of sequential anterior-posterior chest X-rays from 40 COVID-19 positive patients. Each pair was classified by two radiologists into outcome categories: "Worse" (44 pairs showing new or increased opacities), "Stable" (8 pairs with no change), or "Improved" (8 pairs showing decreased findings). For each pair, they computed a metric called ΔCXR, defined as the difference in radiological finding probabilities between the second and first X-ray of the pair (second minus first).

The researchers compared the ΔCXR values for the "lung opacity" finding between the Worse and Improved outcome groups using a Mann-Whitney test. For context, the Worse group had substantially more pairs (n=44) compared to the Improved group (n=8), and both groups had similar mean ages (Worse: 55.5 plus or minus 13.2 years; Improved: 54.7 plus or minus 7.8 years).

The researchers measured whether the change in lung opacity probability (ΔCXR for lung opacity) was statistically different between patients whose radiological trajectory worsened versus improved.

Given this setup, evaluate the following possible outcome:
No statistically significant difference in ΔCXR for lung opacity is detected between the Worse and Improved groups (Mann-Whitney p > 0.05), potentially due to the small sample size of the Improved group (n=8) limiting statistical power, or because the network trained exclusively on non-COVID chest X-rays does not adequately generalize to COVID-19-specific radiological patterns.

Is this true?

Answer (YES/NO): NO